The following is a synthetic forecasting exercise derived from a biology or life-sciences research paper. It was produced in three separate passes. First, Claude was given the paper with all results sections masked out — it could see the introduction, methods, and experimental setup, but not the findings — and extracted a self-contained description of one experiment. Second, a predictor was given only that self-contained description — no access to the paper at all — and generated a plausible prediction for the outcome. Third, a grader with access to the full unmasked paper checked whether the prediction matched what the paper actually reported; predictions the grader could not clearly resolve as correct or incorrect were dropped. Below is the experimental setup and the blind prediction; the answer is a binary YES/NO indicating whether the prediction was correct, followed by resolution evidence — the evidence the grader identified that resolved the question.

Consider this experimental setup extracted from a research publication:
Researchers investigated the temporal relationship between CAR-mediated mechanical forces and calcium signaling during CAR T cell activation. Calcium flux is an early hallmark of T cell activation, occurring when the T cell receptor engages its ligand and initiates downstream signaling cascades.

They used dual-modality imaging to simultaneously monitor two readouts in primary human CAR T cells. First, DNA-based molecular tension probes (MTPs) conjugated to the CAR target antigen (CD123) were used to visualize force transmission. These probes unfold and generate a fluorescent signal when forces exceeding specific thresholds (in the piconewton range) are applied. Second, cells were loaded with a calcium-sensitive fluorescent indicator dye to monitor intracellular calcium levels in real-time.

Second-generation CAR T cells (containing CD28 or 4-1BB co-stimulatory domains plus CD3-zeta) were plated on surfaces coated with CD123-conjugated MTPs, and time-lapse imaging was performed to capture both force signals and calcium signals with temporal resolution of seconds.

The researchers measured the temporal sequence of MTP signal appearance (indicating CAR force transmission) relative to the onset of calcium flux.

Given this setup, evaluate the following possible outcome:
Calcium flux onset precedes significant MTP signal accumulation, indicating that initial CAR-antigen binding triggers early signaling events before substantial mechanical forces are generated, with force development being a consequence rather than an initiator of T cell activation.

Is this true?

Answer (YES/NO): NO